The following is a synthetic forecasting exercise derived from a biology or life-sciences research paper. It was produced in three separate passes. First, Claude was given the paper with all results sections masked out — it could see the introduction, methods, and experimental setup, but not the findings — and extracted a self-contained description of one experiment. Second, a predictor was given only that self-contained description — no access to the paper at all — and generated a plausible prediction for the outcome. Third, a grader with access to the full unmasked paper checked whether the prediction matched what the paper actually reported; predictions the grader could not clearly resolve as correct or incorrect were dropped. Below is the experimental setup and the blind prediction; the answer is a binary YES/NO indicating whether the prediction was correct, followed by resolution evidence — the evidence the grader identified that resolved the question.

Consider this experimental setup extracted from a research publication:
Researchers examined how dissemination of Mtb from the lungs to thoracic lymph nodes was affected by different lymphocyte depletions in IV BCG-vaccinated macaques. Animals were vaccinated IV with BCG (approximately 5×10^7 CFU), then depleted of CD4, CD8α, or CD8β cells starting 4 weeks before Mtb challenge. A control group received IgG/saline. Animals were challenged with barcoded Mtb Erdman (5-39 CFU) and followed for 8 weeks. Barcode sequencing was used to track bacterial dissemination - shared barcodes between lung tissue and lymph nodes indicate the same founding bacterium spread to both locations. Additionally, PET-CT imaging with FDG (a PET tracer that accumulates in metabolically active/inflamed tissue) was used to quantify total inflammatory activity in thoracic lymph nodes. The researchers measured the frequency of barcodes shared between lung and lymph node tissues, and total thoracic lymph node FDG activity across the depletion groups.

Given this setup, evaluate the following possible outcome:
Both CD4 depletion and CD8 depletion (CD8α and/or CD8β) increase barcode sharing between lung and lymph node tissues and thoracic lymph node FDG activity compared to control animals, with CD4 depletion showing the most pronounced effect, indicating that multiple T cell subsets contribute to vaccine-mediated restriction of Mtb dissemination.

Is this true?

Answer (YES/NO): NO